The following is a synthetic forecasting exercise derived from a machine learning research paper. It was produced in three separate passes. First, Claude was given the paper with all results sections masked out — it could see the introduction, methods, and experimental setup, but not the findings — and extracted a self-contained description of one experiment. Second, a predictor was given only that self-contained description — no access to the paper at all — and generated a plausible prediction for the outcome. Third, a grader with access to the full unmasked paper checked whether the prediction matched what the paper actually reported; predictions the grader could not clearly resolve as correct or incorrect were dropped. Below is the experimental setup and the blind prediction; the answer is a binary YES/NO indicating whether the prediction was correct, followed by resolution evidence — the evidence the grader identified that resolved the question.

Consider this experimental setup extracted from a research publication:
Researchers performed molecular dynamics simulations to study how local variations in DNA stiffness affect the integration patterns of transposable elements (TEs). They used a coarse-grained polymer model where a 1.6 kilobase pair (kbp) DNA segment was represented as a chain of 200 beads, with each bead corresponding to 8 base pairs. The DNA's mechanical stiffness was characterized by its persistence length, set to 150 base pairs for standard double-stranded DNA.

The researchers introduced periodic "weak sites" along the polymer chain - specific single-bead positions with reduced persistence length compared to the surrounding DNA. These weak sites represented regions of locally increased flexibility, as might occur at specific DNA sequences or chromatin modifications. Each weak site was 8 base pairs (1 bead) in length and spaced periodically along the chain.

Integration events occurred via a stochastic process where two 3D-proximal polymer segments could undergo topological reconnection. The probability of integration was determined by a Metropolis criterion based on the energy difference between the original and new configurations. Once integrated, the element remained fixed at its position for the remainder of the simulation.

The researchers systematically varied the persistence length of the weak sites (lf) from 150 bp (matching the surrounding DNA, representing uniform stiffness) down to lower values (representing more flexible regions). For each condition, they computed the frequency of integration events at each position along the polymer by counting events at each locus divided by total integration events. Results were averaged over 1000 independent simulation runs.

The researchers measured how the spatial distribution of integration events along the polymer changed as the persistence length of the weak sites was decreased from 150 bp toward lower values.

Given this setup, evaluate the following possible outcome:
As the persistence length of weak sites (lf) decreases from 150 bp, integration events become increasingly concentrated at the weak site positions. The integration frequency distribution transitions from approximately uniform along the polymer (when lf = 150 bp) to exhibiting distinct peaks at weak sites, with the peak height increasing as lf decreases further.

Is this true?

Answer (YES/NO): YES